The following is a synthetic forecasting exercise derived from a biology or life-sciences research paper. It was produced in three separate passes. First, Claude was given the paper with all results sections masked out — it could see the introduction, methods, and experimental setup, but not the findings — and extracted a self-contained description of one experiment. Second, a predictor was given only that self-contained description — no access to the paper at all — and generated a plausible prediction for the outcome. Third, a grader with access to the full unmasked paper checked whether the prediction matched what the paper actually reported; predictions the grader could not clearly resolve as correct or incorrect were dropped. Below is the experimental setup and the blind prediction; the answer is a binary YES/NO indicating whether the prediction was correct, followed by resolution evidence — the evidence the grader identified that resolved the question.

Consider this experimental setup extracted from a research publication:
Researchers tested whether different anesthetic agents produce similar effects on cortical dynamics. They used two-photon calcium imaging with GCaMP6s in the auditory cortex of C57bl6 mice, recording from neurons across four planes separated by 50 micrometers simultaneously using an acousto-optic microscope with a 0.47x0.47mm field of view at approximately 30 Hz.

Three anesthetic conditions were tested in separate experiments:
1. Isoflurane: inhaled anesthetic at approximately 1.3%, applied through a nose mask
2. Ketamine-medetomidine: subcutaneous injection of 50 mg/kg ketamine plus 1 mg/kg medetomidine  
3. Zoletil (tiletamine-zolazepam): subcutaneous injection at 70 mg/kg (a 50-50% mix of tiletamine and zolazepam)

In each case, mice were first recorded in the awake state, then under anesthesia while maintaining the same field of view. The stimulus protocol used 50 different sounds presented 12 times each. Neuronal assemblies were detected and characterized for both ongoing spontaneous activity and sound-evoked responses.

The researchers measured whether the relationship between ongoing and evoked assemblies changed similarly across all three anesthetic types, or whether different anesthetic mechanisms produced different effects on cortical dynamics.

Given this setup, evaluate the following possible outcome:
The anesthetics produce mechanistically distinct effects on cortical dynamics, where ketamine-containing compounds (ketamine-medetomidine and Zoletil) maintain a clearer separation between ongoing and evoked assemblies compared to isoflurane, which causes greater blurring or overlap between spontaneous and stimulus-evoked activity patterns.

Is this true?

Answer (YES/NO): NO